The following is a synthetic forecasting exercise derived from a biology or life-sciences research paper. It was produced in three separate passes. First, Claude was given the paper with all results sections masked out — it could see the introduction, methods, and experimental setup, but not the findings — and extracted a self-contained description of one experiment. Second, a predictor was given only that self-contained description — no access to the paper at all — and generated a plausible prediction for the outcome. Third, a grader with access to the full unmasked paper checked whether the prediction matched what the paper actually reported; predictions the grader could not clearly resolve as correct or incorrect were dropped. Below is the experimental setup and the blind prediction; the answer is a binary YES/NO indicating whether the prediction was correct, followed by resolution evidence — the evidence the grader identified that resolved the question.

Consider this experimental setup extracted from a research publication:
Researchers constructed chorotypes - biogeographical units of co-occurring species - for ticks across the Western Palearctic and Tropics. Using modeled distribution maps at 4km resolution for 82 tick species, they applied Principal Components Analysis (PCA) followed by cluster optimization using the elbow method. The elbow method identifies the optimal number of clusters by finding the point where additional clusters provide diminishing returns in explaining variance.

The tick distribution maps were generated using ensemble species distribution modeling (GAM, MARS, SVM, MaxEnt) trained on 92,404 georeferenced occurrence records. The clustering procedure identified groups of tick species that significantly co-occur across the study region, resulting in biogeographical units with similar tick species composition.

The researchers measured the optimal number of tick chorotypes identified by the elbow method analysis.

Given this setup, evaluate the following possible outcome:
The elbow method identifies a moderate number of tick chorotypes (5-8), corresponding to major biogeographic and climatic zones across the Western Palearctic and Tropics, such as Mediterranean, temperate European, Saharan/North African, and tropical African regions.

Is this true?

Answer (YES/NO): NO